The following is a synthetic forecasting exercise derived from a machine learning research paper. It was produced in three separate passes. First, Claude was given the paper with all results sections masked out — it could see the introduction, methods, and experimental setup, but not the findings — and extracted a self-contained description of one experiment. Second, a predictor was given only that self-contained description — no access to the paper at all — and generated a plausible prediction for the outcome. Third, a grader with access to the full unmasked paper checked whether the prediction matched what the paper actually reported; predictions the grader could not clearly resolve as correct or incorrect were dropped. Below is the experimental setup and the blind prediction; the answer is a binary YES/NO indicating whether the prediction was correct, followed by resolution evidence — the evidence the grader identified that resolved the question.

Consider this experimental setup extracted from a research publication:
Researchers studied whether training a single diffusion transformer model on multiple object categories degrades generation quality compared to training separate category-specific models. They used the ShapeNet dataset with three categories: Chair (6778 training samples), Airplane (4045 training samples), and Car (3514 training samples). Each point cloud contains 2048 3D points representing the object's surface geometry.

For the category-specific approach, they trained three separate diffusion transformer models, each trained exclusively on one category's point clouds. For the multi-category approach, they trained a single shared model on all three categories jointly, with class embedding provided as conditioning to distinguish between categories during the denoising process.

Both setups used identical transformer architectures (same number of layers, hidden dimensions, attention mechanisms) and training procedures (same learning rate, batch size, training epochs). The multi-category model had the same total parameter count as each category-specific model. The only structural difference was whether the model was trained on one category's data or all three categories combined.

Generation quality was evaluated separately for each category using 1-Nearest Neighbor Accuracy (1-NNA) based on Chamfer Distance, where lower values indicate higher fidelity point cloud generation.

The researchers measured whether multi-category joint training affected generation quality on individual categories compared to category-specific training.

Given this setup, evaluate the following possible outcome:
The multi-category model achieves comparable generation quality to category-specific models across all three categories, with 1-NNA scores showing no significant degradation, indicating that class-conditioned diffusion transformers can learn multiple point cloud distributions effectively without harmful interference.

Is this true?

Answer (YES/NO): NO